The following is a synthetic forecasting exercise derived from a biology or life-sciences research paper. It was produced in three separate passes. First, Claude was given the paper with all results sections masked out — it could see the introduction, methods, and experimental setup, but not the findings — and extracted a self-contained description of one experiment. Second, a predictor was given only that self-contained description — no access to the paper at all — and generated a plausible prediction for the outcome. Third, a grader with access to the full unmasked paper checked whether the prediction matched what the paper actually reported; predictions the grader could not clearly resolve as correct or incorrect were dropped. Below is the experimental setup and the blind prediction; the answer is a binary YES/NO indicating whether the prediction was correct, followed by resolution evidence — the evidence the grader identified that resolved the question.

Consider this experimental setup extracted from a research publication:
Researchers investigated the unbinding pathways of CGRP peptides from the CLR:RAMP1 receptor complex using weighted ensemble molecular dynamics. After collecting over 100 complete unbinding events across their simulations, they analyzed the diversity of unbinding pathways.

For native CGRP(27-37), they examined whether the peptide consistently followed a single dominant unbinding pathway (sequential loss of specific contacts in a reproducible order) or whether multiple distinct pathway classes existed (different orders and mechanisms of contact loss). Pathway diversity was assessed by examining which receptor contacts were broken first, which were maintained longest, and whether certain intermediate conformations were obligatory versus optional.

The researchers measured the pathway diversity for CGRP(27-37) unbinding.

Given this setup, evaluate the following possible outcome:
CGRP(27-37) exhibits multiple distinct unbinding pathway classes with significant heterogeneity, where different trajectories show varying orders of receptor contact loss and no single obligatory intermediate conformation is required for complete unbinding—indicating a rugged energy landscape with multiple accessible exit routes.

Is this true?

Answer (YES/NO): NO